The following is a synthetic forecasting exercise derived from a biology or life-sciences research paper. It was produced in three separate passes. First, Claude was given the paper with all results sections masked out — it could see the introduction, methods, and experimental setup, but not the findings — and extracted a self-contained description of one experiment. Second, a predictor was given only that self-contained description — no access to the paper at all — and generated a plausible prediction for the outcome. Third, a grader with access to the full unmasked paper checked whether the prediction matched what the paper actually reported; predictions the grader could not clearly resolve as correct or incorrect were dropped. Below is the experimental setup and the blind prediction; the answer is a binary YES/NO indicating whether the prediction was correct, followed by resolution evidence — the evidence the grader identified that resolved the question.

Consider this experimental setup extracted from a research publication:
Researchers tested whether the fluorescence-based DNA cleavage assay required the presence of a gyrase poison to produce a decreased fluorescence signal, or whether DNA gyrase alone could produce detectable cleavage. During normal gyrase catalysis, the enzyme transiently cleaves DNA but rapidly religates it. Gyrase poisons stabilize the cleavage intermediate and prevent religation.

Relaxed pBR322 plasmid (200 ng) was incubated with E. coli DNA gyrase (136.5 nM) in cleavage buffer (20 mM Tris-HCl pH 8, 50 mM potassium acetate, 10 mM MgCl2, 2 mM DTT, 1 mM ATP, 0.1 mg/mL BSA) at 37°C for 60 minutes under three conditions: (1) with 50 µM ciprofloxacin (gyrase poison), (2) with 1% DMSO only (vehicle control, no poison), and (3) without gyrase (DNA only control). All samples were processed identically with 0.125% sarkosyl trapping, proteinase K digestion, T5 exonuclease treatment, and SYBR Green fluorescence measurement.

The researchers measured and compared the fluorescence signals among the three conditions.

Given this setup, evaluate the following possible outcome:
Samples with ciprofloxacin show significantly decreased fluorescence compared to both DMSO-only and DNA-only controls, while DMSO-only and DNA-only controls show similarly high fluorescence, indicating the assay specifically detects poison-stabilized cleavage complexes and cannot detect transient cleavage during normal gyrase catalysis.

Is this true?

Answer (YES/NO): YES